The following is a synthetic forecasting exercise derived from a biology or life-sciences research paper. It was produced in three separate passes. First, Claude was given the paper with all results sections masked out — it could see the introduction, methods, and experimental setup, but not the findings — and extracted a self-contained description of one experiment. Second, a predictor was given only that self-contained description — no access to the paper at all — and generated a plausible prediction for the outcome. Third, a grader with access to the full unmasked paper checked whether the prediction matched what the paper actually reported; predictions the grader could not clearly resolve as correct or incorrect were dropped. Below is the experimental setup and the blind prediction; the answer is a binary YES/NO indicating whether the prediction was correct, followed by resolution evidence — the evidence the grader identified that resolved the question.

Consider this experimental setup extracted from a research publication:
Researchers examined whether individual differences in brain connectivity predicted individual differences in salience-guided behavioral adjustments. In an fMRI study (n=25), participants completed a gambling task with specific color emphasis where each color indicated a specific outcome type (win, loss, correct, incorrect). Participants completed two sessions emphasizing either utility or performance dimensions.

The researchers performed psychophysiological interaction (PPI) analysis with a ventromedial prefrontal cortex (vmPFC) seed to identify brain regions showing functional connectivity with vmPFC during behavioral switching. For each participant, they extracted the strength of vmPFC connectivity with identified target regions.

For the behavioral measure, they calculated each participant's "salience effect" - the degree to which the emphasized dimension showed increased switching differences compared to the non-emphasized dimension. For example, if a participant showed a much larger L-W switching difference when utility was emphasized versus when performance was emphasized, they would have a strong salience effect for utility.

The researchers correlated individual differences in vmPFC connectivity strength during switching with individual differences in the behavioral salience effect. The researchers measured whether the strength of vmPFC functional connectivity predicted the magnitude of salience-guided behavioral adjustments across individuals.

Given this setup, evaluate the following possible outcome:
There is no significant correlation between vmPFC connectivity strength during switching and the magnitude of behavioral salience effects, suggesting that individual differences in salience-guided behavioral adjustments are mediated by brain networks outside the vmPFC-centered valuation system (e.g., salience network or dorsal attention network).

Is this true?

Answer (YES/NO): NO